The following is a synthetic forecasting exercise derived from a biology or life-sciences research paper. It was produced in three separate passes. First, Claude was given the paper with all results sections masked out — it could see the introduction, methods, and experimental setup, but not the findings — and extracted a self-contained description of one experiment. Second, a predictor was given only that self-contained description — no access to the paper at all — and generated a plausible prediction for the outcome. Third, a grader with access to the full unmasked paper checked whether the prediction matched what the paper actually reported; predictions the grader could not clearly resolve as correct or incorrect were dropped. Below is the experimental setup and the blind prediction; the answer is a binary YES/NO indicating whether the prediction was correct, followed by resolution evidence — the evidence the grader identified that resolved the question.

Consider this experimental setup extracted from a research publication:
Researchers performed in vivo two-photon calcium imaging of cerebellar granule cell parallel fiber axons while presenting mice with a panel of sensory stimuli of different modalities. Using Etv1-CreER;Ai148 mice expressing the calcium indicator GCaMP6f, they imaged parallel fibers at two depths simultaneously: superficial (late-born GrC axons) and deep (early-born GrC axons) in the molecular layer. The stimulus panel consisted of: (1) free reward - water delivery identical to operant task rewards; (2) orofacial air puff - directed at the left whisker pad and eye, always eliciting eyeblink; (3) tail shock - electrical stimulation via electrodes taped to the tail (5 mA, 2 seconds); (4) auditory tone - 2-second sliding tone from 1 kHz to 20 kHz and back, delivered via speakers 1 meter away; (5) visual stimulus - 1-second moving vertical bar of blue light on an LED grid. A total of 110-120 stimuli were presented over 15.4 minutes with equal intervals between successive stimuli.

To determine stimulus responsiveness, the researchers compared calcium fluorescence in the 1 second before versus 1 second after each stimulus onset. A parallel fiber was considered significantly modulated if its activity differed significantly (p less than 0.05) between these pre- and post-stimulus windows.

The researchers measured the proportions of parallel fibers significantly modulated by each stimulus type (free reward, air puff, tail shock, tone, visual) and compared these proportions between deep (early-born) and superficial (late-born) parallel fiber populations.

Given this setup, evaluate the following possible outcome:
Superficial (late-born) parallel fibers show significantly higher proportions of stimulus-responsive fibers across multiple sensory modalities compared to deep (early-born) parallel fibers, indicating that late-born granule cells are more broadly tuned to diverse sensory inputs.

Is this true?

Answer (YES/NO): NO